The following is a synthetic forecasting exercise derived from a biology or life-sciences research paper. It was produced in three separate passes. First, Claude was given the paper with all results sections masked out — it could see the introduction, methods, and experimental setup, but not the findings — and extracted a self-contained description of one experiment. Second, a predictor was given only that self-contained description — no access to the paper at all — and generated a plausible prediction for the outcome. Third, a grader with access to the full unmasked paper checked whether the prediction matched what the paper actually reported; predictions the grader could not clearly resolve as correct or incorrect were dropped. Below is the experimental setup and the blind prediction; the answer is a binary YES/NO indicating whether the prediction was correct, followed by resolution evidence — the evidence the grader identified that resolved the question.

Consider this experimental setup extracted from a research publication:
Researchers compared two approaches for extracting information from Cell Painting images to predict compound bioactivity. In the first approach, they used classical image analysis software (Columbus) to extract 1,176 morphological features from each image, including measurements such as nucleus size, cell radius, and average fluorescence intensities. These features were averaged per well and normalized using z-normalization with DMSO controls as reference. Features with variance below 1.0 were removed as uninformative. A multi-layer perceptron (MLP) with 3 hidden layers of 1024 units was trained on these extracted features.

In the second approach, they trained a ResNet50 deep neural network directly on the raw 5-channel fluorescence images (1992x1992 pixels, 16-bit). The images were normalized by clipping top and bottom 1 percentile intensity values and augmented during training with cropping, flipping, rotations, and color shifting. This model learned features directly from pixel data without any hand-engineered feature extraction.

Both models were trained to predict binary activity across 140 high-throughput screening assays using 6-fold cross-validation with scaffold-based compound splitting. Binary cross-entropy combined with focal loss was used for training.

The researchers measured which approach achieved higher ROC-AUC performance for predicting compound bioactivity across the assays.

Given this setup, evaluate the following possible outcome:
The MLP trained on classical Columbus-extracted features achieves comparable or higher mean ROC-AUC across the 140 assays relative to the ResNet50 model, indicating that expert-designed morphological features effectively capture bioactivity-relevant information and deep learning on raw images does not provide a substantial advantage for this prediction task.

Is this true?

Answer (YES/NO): NO